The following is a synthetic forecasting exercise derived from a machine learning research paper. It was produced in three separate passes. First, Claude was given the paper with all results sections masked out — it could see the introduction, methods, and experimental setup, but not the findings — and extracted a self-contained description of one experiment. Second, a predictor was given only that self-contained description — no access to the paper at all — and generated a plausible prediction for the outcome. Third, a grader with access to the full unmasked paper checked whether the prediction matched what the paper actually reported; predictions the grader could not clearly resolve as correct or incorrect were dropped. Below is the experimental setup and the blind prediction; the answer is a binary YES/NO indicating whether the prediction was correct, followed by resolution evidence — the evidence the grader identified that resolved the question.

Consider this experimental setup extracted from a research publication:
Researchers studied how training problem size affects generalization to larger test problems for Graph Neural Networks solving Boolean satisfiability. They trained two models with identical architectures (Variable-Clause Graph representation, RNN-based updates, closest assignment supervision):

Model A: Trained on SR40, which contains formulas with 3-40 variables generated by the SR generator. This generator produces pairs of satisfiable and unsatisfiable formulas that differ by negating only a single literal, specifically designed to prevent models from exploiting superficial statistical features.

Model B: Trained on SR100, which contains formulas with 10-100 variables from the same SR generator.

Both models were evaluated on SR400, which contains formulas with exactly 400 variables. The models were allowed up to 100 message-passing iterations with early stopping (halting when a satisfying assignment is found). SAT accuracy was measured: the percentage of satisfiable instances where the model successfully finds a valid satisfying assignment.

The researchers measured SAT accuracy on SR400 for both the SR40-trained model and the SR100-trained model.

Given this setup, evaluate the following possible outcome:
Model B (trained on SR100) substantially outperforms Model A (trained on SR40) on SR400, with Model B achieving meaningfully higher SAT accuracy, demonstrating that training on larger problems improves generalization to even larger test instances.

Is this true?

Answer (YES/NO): YES